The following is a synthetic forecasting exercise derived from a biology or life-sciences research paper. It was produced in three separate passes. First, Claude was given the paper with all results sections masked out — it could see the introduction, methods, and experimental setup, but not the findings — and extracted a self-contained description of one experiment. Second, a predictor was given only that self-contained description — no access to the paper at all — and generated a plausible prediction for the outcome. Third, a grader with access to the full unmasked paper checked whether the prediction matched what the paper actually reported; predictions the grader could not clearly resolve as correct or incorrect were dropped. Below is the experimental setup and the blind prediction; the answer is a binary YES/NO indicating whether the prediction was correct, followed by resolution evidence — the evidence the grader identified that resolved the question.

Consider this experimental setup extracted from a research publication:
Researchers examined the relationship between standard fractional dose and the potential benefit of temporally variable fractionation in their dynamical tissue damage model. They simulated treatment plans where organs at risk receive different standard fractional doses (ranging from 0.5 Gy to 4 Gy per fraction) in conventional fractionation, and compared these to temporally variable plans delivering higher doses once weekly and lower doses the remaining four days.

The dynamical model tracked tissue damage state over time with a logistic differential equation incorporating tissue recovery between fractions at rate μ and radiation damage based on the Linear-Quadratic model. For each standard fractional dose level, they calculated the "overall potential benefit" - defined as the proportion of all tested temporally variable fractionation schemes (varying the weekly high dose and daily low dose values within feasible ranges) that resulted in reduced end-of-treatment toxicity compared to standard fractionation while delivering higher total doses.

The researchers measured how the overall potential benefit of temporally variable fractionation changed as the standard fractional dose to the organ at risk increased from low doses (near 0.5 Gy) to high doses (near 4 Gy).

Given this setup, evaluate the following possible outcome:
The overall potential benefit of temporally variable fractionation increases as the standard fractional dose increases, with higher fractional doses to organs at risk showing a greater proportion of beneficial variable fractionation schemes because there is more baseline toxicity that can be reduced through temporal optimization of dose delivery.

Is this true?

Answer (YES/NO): NO